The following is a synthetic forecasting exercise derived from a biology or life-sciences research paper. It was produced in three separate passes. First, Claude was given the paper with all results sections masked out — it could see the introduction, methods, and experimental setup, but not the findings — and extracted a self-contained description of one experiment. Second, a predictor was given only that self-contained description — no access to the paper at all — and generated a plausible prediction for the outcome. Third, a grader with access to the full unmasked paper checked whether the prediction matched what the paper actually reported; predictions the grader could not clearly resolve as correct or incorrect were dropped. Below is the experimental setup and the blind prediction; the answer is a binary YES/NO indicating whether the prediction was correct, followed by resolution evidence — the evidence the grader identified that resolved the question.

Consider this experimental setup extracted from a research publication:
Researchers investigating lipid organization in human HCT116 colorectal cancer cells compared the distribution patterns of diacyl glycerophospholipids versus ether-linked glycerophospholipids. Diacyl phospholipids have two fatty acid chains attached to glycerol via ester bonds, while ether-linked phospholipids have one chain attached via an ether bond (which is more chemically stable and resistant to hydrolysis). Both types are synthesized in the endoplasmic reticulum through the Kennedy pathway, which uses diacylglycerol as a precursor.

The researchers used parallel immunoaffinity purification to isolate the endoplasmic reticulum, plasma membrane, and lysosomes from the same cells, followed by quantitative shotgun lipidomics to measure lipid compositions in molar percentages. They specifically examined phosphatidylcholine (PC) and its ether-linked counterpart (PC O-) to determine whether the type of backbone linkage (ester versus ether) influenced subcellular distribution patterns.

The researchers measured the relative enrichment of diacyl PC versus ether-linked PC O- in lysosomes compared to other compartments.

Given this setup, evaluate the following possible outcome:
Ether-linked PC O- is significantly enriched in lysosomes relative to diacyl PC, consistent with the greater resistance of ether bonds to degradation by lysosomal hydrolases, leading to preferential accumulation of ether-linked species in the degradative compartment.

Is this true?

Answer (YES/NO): YES